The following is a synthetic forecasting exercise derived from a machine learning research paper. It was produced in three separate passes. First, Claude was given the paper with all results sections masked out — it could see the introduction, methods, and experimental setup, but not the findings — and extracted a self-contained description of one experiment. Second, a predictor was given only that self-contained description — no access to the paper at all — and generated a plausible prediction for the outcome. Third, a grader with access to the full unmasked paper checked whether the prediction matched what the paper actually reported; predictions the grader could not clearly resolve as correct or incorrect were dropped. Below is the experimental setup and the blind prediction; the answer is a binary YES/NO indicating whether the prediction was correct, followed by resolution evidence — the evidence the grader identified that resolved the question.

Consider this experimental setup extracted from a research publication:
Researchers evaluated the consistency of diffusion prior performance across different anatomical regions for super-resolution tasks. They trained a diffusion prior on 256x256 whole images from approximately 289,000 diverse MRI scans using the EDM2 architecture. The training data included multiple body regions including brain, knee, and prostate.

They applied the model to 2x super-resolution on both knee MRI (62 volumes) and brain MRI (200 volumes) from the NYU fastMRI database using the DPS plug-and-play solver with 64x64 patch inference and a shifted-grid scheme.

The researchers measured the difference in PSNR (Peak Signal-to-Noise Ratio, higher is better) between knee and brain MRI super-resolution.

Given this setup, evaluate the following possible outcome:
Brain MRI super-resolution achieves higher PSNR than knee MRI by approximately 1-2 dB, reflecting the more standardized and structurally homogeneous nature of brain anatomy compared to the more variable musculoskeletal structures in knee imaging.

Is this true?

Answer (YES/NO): NO